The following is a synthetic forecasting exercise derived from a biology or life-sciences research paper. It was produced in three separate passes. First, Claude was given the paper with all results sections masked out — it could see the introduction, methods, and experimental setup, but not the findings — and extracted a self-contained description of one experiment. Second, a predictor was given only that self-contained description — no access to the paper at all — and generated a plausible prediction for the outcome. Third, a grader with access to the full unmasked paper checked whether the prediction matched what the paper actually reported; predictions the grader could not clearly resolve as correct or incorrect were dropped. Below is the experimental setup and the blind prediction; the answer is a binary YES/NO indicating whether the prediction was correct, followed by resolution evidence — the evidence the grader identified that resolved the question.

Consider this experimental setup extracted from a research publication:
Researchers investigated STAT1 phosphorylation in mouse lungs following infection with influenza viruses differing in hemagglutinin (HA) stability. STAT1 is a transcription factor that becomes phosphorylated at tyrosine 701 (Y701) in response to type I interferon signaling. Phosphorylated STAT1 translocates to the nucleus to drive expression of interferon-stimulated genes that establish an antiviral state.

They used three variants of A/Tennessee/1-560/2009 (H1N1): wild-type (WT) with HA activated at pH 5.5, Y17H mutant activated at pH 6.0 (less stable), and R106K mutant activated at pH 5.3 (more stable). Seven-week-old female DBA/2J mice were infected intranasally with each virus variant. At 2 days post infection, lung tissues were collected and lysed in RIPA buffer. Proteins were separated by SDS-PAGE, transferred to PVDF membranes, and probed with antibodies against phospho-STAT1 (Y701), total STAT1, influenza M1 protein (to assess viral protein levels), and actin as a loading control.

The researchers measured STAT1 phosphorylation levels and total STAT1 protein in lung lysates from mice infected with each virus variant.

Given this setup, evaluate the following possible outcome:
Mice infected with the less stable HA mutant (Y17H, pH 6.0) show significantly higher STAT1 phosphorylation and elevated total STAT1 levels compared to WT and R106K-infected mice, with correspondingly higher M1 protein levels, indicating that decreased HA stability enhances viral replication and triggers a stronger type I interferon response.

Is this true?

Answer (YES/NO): NO